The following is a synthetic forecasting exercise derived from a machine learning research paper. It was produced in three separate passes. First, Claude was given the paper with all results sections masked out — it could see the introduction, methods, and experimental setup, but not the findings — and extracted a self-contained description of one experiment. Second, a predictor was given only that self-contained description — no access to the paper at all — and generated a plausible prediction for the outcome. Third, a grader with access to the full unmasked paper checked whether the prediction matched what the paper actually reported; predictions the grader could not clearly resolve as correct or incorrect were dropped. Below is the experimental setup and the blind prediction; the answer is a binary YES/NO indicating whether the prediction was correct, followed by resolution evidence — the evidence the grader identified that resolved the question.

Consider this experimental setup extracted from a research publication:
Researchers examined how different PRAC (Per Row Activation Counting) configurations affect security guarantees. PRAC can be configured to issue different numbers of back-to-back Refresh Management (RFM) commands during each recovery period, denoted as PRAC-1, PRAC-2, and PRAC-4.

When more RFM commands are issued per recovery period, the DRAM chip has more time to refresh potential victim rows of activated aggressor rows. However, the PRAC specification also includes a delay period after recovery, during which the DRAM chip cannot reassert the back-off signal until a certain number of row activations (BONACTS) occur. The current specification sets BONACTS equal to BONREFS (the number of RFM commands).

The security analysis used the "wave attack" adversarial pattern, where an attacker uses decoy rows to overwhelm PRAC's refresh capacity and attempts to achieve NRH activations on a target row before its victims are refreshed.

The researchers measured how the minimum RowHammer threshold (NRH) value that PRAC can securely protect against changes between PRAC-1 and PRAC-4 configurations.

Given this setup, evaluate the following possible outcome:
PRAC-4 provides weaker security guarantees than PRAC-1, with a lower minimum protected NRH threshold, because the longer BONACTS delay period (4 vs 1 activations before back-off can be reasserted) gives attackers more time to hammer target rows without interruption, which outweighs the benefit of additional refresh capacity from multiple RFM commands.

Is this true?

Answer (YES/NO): NO